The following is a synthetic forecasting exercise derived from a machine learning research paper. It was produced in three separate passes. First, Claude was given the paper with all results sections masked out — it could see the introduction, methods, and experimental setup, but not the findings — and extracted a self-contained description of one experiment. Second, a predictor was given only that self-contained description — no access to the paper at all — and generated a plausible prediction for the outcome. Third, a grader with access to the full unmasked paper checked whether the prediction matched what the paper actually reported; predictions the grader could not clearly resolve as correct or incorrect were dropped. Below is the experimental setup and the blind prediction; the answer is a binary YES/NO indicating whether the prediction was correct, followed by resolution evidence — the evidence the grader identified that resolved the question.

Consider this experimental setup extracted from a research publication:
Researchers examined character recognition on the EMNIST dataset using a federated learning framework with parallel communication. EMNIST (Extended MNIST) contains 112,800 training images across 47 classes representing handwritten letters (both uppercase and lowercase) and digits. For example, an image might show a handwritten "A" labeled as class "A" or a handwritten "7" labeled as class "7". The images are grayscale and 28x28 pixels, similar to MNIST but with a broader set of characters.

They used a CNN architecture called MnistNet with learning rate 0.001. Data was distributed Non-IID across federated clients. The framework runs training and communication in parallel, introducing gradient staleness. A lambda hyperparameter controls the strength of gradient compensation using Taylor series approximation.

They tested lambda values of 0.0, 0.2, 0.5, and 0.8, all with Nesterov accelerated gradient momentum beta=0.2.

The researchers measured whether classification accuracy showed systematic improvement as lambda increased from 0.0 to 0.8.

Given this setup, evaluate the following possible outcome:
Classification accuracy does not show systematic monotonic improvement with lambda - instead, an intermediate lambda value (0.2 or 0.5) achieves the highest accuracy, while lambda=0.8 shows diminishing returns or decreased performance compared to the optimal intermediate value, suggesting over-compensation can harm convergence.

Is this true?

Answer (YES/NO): NO